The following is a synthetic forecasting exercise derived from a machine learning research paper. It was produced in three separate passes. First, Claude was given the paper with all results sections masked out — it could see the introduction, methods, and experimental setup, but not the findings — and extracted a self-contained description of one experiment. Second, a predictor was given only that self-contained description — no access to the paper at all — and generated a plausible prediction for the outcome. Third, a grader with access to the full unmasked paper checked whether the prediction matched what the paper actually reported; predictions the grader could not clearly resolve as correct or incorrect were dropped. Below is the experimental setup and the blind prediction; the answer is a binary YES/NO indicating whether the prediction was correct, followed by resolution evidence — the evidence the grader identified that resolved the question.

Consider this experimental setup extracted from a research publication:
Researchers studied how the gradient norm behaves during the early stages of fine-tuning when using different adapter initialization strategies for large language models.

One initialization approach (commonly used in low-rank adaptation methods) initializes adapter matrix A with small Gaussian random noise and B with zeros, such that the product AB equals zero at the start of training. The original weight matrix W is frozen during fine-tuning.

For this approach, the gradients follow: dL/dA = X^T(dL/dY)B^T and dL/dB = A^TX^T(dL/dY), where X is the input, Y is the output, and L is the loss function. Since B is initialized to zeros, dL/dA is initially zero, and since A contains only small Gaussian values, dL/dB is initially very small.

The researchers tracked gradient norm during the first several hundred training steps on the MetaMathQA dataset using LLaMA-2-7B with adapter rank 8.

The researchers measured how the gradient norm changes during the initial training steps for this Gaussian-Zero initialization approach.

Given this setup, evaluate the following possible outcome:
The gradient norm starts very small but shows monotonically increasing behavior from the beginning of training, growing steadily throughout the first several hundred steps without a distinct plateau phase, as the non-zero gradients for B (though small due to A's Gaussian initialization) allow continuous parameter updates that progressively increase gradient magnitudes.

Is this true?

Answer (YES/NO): NO